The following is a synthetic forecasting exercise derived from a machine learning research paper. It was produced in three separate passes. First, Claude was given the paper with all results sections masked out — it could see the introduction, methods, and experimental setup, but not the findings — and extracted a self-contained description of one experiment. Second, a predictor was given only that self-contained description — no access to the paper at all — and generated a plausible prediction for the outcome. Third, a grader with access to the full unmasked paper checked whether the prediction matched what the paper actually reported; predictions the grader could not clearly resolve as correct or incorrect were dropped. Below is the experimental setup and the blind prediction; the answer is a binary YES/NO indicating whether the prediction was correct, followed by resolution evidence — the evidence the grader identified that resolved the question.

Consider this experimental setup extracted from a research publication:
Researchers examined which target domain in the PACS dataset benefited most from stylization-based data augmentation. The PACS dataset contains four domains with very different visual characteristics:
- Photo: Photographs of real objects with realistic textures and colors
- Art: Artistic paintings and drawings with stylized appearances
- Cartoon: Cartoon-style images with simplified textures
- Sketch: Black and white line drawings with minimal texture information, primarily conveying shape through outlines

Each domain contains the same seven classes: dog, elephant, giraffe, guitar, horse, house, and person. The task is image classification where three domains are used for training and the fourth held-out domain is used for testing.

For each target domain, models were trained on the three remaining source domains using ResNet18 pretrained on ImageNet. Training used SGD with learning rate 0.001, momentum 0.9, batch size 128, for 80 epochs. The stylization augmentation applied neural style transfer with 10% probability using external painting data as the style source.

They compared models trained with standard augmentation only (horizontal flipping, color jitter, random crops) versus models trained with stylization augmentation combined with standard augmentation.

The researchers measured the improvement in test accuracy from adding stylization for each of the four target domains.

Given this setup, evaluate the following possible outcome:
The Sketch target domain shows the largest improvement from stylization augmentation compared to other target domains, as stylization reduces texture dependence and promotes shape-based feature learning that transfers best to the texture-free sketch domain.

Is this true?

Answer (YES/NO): YES